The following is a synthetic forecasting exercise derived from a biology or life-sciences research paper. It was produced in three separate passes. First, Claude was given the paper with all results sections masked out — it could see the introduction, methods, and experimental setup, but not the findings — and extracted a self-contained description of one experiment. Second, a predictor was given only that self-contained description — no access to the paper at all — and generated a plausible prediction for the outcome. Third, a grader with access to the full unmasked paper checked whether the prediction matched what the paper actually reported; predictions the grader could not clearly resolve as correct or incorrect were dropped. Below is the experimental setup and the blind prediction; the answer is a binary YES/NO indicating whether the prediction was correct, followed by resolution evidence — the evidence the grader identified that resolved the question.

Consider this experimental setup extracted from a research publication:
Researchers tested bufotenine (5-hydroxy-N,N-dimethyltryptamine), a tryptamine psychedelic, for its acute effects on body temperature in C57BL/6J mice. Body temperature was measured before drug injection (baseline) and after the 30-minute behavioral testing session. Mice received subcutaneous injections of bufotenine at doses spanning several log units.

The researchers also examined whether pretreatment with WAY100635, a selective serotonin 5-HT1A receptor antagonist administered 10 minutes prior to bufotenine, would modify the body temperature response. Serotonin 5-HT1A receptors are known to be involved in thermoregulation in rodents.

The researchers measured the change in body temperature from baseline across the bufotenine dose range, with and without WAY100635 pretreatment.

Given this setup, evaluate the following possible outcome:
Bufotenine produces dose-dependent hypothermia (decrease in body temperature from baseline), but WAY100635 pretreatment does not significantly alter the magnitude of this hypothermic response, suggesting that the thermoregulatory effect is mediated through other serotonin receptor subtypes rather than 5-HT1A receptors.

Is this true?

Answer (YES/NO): NO